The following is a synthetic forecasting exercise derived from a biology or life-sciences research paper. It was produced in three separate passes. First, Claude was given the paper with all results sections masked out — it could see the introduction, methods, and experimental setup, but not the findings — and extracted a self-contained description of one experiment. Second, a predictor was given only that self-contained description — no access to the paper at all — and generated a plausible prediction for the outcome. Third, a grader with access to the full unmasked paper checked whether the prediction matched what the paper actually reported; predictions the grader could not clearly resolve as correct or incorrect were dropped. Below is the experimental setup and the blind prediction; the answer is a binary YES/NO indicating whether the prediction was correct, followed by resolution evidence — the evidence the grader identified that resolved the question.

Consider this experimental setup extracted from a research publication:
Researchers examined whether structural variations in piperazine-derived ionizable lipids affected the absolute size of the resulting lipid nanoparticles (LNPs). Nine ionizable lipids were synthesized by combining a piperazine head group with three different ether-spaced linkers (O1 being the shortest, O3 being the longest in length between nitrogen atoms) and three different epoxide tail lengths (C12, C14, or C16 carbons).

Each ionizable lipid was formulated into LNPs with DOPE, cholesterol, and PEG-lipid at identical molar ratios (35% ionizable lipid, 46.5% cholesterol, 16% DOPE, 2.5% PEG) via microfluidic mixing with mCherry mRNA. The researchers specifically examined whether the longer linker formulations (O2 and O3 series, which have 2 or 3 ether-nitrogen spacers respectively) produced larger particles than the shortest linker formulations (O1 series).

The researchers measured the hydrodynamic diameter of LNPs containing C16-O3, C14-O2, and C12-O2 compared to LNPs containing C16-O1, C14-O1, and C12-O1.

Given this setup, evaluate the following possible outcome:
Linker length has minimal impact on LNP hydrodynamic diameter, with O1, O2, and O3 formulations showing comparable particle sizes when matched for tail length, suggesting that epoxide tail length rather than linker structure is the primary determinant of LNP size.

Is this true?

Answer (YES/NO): NO